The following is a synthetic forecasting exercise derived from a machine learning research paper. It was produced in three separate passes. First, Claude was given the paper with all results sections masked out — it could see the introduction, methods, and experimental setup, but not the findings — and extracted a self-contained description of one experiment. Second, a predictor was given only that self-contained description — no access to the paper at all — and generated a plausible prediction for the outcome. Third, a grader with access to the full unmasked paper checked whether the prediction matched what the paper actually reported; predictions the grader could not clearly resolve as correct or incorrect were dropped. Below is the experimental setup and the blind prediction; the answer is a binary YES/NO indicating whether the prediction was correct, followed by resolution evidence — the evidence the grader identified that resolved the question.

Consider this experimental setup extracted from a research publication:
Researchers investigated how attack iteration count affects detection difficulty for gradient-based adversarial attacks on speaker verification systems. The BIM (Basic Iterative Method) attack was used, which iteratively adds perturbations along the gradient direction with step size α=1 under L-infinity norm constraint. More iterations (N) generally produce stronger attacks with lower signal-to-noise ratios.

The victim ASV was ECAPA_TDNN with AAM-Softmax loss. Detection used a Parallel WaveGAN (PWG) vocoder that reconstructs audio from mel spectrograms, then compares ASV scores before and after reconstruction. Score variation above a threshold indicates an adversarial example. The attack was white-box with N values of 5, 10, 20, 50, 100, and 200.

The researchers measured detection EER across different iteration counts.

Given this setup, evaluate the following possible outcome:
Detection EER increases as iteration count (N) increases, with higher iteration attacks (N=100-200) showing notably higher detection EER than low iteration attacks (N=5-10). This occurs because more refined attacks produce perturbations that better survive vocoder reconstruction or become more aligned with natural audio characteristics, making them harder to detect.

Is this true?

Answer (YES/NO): NO